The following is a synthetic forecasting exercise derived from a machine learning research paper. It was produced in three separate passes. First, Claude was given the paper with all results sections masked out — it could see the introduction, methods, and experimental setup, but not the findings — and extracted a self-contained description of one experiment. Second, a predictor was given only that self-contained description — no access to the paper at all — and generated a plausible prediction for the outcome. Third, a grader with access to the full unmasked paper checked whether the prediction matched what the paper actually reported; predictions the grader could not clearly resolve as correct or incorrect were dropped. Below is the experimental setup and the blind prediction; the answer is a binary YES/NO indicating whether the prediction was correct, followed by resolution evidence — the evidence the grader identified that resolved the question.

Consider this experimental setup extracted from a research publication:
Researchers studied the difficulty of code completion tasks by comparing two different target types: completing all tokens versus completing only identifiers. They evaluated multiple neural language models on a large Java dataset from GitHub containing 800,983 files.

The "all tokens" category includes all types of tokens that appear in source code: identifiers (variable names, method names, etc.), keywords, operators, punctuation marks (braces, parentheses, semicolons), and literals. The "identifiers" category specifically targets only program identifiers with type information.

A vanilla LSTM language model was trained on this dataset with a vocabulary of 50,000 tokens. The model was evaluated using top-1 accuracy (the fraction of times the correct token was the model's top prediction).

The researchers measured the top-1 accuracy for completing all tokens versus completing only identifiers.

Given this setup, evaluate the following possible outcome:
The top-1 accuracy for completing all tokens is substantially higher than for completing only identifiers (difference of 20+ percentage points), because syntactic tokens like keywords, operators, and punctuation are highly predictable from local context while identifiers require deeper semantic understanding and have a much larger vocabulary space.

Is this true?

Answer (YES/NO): YES